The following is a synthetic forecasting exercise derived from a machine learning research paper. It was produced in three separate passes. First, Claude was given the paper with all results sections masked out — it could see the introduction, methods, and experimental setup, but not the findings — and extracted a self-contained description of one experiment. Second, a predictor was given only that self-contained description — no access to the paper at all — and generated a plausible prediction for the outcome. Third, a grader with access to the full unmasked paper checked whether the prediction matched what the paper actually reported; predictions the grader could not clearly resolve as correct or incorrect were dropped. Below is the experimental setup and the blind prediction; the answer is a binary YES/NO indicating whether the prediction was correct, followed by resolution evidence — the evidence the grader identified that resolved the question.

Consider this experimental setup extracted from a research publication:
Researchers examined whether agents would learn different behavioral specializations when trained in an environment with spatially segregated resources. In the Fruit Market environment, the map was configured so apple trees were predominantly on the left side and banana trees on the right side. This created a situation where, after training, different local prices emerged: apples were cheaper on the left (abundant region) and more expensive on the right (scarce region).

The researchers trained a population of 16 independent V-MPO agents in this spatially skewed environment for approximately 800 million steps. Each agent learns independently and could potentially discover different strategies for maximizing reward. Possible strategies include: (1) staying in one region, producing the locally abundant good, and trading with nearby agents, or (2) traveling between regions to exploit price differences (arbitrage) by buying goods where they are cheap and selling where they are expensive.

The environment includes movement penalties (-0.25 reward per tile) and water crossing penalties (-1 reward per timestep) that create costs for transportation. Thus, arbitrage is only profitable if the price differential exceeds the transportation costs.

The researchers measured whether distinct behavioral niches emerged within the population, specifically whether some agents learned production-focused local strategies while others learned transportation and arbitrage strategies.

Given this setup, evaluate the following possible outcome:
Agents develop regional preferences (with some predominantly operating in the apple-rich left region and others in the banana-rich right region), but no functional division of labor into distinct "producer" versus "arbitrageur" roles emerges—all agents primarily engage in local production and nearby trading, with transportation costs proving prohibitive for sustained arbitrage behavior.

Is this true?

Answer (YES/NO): NO